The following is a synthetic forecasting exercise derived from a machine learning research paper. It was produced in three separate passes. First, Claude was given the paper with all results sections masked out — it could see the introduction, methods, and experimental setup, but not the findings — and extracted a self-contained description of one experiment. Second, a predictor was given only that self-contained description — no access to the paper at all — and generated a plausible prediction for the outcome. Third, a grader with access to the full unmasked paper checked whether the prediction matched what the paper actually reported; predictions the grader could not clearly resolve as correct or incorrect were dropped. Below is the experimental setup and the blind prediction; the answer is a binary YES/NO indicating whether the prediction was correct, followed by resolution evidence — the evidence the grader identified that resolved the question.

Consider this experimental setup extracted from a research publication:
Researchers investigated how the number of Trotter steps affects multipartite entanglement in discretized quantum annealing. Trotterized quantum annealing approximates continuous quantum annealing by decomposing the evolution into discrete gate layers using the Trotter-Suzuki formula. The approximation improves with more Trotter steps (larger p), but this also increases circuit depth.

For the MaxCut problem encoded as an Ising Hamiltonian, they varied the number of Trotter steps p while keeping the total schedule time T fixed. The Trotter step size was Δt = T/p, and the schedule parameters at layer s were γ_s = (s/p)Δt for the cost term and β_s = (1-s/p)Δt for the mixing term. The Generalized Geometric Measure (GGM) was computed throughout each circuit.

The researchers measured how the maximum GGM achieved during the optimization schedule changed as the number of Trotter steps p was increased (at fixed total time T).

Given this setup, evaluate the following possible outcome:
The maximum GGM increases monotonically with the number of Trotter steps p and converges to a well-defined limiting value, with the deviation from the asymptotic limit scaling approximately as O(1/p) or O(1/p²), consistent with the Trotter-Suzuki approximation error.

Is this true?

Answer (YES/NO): NO